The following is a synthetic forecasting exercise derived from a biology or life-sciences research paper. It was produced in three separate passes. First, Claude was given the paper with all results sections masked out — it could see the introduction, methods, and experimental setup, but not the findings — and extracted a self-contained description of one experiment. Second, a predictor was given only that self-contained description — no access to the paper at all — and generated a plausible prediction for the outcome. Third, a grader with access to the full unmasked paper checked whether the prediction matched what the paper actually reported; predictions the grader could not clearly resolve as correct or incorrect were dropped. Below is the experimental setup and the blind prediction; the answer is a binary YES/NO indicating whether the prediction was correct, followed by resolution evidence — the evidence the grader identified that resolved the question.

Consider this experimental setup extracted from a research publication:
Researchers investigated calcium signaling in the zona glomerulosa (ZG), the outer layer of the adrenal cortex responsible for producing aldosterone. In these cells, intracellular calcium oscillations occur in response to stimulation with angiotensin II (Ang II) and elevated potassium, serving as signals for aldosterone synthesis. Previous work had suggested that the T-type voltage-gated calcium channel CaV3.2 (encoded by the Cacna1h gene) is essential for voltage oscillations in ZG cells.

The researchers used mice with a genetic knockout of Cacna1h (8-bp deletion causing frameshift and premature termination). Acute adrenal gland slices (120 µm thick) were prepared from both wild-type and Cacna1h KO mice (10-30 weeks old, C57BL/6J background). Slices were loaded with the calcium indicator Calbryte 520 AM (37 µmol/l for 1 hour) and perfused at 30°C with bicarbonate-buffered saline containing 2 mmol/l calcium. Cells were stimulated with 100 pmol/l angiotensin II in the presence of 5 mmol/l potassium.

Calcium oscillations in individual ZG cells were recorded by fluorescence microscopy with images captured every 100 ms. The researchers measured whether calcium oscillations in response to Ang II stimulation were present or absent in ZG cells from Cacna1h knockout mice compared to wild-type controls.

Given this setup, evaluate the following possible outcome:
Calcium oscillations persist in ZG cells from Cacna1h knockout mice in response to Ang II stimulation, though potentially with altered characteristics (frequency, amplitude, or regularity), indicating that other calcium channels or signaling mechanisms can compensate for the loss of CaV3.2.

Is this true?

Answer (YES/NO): YES